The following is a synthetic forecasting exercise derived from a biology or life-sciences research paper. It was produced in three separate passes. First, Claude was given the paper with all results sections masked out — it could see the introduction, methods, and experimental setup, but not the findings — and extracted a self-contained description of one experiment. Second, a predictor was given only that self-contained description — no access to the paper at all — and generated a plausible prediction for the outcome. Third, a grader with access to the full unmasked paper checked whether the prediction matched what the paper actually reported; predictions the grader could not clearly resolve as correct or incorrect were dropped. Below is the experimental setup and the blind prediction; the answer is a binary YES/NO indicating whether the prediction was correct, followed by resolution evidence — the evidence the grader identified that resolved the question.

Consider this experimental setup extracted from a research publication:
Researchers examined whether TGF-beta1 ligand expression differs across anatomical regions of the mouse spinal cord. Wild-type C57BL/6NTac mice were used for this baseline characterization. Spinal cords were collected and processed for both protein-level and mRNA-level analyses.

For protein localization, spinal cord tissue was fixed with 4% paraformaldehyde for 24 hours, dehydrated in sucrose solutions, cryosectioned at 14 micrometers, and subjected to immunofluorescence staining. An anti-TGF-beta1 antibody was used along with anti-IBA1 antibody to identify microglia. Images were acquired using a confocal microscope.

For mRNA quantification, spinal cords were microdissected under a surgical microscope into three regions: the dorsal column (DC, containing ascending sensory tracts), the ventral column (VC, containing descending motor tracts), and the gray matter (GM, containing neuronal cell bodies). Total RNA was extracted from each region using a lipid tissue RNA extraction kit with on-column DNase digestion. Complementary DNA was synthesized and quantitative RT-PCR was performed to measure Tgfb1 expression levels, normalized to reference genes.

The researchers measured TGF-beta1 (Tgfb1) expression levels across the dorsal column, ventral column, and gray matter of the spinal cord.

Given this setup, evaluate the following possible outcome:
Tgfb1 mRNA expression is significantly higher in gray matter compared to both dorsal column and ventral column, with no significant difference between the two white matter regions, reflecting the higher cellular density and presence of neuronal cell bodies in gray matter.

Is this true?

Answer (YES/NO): NO